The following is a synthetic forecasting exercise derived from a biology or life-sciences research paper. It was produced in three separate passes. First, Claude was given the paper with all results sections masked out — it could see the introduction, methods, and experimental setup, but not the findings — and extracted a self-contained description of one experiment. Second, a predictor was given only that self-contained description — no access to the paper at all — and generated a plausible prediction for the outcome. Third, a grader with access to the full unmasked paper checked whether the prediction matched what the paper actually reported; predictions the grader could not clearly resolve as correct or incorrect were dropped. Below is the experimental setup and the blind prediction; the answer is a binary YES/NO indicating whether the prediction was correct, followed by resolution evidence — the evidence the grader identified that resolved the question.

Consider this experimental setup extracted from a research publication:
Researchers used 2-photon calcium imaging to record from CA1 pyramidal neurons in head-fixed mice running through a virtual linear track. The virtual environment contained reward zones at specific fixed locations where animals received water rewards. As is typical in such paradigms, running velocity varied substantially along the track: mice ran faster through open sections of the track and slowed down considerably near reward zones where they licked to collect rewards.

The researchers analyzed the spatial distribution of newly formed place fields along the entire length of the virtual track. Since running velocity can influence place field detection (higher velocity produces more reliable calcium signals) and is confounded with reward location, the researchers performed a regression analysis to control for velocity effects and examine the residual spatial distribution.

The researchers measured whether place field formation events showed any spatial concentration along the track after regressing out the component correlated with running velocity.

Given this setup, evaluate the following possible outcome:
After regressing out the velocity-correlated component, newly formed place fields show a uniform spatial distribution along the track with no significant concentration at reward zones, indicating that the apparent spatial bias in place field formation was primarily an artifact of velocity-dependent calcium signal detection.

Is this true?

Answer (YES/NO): NO